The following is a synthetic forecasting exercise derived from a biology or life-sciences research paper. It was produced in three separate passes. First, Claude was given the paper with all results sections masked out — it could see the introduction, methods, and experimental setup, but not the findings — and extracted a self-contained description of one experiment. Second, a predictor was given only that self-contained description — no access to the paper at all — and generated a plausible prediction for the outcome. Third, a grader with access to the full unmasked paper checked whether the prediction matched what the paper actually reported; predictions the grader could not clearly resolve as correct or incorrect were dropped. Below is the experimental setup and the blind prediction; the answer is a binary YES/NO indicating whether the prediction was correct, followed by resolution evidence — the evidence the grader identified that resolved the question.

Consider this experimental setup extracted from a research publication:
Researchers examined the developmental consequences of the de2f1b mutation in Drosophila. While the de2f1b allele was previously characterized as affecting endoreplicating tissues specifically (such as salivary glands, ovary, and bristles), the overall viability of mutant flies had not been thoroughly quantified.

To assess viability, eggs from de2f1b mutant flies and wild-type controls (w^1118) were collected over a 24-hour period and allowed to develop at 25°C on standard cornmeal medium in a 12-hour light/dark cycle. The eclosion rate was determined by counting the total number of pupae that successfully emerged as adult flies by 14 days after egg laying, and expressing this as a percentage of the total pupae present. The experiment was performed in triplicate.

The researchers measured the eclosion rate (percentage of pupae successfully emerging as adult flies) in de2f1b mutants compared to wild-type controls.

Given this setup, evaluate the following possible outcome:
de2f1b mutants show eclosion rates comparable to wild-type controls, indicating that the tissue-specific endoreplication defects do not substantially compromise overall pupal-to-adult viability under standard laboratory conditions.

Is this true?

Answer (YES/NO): NO